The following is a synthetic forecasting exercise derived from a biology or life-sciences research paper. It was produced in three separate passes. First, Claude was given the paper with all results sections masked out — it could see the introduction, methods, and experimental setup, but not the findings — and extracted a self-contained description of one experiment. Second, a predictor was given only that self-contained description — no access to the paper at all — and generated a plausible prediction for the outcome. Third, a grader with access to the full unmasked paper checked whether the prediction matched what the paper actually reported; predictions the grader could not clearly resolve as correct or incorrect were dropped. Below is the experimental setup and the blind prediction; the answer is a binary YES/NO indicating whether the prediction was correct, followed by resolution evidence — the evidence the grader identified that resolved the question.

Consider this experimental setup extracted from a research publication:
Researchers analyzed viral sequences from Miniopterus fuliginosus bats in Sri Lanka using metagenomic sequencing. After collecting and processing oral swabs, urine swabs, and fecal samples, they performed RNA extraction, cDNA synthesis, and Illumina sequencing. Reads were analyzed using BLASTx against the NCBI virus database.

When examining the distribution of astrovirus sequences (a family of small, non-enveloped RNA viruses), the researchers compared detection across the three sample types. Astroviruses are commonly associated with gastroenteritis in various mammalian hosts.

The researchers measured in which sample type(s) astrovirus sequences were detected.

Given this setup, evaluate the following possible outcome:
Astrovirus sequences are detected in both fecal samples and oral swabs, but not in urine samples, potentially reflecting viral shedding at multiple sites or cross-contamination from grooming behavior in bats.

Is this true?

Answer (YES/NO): NO